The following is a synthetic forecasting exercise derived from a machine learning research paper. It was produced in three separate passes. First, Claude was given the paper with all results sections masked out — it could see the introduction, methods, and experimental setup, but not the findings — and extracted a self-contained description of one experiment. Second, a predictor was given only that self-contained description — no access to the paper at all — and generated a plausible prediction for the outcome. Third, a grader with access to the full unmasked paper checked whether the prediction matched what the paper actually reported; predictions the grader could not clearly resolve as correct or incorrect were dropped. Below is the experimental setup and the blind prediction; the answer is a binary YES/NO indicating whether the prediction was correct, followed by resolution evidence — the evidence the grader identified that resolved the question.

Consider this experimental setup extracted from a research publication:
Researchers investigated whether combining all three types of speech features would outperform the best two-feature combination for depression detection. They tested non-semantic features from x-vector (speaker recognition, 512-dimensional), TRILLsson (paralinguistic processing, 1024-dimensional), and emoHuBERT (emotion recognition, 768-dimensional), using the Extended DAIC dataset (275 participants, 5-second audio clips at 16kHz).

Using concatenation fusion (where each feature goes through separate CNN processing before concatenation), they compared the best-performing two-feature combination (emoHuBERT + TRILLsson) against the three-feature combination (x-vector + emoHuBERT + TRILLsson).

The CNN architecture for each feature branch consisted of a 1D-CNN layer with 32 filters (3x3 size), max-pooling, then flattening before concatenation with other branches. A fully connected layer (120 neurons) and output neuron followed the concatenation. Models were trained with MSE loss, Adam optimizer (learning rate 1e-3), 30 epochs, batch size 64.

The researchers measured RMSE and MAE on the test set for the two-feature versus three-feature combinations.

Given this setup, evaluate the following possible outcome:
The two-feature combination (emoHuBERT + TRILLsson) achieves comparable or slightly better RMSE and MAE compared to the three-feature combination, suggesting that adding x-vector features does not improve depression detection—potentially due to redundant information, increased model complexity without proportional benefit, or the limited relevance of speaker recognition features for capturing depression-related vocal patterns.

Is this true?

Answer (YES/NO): NO